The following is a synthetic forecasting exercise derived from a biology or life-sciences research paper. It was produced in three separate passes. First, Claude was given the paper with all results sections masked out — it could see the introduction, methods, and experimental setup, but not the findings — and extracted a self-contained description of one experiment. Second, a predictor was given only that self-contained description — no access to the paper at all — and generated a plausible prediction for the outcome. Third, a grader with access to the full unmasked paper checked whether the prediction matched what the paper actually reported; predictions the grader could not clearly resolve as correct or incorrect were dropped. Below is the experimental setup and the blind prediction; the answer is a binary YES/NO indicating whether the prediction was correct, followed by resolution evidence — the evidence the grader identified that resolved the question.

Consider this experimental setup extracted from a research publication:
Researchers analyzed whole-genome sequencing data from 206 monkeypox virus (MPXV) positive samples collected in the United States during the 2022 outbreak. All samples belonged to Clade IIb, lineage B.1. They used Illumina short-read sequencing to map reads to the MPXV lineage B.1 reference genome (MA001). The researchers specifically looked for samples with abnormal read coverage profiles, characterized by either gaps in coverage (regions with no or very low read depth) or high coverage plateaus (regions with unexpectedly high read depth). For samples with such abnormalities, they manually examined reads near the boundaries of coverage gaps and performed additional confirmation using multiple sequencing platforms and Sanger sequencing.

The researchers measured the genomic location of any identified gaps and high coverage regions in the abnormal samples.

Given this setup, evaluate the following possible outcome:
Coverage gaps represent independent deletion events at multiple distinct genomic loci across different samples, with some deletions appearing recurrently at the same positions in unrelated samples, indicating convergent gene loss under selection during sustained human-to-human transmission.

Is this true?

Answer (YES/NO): NO